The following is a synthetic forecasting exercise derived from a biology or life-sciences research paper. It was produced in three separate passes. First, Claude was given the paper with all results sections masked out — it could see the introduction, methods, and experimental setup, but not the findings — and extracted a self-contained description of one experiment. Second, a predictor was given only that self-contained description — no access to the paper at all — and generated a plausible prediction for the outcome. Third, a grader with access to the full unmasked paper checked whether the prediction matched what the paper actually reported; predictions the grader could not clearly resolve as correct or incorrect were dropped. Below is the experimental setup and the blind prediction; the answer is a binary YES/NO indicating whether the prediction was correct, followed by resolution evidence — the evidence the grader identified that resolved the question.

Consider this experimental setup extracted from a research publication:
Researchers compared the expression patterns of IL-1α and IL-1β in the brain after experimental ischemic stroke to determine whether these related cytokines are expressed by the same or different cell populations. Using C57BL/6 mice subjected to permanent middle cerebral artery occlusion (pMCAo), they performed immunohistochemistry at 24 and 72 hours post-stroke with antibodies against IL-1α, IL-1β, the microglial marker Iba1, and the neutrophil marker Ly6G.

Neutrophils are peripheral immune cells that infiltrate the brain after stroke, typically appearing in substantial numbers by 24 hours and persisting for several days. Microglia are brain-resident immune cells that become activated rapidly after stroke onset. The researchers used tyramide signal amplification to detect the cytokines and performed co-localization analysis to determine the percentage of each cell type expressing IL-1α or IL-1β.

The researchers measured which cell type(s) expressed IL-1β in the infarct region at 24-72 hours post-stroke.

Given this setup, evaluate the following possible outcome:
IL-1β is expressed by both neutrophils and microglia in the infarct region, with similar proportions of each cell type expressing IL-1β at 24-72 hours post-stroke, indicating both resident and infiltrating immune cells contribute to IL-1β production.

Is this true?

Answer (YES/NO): NO